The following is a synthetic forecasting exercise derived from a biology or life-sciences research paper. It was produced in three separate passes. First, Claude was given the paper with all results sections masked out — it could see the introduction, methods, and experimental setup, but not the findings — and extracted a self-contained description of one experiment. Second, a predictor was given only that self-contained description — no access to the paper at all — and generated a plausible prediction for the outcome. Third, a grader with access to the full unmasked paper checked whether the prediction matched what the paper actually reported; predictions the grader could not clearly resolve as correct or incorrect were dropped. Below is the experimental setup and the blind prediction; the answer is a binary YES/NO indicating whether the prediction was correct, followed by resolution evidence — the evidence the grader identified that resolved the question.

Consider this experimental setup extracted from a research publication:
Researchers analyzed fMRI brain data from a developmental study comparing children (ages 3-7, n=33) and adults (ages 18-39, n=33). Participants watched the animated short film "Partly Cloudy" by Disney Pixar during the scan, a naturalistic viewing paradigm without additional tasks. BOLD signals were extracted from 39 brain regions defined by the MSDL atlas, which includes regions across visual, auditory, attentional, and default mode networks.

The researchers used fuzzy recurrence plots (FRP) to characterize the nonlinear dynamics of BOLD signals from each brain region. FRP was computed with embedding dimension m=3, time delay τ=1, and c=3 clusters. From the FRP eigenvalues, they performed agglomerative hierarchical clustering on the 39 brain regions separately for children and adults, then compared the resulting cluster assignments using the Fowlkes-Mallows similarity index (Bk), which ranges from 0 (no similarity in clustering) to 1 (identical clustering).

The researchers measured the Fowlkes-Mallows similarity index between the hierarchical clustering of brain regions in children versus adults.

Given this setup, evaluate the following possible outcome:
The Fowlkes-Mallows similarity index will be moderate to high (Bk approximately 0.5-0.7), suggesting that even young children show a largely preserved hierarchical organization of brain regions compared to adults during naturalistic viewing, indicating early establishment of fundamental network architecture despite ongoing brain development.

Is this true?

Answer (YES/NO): NO